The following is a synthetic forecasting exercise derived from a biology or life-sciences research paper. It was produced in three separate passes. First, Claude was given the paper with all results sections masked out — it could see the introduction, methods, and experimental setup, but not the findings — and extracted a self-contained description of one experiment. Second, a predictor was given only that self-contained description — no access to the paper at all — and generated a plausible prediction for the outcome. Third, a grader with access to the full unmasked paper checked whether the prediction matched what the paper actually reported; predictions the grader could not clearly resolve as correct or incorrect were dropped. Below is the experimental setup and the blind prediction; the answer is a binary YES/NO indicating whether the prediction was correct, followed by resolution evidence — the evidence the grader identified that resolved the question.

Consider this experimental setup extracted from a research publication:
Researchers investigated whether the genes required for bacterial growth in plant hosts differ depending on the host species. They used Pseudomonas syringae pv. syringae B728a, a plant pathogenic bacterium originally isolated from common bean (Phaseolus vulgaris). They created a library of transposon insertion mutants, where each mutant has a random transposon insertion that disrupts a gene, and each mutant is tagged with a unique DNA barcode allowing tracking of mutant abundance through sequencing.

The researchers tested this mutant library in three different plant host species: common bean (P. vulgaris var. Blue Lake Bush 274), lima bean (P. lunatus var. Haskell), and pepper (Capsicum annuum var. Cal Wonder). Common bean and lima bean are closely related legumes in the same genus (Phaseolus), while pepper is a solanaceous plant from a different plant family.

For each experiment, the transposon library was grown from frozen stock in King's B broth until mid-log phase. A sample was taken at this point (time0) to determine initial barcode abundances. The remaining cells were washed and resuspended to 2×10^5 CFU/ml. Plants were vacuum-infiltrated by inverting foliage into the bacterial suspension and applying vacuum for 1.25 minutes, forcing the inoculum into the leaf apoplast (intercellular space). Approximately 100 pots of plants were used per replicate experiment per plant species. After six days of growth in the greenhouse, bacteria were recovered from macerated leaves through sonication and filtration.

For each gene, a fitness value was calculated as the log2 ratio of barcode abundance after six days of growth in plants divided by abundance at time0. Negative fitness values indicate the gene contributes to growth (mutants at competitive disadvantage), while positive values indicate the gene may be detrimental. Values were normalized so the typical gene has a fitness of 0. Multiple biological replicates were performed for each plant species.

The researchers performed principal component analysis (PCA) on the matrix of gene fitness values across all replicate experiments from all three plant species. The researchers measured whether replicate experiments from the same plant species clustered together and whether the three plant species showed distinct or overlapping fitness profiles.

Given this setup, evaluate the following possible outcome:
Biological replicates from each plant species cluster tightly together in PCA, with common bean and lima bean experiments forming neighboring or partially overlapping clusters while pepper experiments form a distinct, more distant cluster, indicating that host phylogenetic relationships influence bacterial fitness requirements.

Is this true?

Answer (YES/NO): YES